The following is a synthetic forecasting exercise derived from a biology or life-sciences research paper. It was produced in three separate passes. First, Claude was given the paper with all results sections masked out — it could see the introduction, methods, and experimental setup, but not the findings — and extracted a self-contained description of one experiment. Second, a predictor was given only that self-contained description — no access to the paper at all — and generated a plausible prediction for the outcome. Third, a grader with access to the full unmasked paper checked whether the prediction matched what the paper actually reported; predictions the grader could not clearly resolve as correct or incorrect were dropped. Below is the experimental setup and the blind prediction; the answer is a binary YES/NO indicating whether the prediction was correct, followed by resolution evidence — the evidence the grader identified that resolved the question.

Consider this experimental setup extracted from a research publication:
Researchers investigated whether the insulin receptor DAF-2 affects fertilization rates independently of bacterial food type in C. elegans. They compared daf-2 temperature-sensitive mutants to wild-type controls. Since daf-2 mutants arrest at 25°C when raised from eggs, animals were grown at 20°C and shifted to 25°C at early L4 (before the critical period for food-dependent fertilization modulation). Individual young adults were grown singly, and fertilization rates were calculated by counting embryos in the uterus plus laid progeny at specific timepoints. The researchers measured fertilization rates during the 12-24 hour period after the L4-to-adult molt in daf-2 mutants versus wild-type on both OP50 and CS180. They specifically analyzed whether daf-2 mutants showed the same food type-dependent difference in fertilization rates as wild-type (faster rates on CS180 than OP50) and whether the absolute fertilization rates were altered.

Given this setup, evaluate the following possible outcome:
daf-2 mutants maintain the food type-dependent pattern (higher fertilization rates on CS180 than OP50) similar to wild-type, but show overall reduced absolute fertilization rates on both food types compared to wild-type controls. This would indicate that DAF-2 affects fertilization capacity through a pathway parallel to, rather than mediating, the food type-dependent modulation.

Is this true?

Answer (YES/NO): YES